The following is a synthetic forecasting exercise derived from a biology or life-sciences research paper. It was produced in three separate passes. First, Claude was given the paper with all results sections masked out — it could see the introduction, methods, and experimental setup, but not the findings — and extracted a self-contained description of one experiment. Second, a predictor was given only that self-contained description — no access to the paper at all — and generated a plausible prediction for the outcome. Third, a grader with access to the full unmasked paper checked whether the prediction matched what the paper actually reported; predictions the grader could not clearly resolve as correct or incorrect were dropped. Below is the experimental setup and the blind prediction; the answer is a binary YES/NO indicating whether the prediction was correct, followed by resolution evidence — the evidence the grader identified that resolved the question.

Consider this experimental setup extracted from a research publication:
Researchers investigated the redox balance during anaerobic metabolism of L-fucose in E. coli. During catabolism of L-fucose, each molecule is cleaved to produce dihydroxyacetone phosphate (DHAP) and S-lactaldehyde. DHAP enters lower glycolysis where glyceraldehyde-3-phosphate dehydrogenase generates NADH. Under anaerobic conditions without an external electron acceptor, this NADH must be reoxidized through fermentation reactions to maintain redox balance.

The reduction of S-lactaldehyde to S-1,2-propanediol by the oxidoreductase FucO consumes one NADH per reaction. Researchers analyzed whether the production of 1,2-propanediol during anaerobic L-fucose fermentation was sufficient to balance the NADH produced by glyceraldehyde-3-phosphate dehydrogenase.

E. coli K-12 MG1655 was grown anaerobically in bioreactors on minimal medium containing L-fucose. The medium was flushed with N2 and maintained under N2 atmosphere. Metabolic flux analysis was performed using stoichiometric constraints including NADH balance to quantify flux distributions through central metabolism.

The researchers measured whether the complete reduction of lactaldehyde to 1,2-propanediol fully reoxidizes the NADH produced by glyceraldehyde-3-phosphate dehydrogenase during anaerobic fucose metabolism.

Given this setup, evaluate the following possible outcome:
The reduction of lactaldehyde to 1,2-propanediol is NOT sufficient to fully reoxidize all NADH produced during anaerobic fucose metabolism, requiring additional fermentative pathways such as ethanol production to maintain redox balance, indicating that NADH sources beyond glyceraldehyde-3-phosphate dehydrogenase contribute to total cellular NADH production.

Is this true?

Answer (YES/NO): NO